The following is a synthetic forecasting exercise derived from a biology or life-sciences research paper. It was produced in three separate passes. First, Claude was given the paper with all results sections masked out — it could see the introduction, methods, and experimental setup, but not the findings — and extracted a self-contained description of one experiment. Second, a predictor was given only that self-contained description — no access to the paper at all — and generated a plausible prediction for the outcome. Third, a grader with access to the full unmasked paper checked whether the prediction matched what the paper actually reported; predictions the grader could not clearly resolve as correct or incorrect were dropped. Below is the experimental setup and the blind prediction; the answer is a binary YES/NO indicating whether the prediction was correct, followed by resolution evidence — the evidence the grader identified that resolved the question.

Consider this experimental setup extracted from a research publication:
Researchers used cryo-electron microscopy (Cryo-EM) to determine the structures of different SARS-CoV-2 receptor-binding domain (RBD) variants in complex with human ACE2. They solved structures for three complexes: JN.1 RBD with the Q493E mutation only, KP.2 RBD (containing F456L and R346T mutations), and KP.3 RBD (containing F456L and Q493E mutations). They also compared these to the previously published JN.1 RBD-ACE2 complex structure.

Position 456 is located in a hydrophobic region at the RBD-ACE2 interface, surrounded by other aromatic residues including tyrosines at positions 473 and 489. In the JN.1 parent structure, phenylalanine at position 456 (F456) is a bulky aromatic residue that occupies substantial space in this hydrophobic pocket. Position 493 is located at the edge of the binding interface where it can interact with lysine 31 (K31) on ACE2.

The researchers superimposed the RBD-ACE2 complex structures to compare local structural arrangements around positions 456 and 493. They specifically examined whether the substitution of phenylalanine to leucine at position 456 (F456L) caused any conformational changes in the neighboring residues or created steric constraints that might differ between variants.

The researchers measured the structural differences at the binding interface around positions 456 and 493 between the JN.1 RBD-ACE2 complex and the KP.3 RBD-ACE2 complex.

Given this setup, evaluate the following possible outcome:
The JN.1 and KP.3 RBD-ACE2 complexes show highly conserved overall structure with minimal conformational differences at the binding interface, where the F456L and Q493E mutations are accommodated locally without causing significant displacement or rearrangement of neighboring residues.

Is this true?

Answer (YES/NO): NO